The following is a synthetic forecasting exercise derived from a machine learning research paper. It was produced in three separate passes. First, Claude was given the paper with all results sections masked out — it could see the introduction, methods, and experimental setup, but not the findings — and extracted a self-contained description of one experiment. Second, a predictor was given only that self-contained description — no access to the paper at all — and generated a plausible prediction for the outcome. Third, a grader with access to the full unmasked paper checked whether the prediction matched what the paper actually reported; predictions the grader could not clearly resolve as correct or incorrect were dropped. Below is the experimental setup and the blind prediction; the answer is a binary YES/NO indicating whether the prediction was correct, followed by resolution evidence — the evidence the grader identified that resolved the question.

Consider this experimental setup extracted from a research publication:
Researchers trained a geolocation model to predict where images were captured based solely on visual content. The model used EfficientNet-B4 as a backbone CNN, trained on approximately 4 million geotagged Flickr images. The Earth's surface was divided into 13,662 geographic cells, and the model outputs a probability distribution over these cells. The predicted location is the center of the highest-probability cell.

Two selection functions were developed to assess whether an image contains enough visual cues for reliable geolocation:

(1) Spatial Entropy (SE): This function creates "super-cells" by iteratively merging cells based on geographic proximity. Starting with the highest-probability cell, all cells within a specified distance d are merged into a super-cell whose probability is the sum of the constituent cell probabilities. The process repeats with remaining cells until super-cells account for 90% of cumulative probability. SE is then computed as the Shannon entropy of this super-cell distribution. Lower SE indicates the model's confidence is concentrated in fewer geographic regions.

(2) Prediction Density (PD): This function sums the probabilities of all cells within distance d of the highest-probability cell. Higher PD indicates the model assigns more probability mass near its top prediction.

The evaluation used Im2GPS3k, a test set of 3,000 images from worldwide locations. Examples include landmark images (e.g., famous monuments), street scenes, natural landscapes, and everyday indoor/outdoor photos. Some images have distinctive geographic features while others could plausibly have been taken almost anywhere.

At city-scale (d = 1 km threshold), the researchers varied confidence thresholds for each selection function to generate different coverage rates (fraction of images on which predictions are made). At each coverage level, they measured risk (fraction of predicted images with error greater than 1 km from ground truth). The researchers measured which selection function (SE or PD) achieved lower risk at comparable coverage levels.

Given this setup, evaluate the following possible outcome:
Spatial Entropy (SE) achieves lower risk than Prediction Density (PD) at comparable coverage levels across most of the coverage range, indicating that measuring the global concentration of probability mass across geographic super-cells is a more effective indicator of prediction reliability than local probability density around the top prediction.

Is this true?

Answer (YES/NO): NO